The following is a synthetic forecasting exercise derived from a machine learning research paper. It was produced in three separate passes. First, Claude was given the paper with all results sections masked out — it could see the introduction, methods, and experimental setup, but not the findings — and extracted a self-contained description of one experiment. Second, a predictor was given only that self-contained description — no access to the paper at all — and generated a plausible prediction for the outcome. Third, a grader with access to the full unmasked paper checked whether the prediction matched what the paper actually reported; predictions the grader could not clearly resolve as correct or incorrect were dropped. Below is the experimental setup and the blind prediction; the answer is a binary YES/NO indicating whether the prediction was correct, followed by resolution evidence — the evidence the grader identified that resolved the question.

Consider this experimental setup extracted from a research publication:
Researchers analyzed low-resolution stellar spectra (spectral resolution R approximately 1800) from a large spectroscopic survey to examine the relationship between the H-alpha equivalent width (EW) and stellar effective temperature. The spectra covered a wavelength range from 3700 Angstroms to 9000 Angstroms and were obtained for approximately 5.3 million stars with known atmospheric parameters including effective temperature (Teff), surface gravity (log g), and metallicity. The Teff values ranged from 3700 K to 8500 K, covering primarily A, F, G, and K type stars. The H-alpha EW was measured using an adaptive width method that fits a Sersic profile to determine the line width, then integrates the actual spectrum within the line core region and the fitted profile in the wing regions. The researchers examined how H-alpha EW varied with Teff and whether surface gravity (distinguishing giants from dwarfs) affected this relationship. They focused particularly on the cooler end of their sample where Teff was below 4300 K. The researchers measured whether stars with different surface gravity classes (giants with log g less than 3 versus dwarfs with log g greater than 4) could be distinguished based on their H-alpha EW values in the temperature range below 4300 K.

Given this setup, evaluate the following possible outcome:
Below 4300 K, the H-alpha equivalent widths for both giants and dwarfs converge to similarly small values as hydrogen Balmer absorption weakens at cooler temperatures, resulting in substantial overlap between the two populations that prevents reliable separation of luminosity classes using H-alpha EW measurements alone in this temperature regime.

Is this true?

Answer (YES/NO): NO